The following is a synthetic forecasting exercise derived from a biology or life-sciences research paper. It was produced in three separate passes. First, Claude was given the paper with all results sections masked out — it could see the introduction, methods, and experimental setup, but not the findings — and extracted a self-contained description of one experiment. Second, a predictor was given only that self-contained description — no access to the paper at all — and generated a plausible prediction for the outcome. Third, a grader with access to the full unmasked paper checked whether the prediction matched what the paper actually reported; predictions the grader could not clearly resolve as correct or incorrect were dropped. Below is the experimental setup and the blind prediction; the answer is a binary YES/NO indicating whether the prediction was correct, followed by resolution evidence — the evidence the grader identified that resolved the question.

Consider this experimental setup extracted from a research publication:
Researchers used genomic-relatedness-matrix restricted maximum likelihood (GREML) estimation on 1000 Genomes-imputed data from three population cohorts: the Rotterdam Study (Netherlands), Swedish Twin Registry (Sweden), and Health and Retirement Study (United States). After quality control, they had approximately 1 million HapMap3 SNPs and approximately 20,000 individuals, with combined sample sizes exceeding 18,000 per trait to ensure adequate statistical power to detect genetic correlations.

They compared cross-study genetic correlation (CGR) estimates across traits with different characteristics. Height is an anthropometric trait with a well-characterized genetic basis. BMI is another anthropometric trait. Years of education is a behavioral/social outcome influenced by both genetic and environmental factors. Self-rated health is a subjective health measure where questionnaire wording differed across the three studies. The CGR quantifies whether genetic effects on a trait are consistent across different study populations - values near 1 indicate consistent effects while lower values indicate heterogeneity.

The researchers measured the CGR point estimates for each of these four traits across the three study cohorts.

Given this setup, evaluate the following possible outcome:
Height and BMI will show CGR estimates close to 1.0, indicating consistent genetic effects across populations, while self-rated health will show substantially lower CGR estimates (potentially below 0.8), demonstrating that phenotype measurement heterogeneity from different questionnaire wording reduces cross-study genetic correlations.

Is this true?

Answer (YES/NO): YES